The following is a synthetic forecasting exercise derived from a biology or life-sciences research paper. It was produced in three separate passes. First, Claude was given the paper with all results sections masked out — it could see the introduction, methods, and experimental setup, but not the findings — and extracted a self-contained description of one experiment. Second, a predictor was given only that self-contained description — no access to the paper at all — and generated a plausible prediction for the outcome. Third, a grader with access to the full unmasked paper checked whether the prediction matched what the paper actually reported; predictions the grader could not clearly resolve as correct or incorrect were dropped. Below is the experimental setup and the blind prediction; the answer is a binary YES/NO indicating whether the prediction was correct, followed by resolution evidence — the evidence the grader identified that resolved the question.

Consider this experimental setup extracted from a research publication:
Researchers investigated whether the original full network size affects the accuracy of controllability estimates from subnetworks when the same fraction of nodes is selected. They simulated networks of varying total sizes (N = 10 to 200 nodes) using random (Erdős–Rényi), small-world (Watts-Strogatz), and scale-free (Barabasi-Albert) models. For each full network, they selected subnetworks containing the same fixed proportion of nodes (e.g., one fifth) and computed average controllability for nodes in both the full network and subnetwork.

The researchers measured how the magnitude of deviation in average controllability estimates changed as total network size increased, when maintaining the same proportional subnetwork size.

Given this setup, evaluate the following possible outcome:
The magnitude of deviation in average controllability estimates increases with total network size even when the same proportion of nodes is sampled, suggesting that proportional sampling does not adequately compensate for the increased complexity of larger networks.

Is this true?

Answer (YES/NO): NO